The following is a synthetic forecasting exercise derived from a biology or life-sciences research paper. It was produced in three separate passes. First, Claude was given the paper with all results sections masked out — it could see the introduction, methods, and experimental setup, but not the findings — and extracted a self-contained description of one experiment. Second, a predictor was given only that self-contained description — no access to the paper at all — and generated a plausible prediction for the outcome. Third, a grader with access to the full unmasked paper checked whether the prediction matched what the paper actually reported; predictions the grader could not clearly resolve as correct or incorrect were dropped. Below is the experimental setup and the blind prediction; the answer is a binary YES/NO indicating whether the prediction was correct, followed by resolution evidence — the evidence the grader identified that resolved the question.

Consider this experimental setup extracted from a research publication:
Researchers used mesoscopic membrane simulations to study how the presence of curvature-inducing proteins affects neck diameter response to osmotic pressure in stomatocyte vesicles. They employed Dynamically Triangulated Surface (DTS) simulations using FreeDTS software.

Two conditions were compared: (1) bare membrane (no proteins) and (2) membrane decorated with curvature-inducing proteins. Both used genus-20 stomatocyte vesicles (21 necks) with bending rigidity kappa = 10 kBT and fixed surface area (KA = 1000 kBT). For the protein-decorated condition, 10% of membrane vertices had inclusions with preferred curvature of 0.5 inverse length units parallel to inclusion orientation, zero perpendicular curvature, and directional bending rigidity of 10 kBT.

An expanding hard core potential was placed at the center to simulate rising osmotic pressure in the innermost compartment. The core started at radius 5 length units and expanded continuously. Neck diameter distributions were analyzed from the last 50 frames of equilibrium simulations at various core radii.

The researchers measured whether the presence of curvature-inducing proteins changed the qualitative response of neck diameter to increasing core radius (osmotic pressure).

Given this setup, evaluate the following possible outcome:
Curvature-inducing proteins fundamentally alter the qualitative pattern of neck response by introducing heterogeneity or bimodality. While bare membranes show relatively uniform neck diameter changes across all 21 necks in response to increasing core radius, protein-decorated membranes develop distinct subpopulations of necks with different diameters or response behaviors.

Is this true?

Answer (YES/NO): NO